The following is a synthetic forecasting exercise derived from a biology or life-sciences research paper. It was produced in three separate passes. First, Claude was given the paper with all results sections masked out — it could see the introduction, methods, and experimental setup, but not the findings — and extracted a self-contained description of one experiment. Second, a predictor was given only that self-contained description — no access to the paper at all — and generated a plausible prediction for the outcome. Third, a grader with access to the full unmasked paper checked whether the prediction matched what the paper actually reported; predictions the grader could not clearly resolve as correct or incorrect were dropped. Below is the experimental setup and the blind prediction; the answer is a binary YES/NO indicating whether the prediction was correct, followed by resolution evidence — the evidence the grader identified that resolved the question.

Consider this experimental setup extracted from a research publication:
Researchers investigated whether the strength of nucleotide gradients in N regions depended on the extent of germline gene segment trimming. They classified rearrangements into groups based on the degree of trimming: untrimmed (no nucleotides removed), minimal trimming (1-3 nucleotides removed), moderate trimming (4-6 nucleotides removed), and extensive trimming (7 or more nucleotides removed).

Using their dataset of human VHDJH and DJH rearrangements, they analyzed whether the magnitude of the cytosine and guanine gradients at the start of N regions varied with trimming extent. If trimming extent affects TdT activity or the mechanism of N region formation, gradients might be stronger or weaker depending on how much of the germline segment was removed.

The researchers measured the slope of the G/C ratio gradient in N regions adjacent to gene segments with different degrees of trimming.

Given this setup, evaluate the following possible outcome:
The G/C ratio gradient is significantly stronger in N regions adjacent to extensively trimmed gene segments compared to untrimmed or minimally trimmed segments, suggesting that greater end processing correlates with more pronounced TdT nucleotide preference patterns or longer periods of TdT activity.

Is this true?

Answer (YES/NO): YES